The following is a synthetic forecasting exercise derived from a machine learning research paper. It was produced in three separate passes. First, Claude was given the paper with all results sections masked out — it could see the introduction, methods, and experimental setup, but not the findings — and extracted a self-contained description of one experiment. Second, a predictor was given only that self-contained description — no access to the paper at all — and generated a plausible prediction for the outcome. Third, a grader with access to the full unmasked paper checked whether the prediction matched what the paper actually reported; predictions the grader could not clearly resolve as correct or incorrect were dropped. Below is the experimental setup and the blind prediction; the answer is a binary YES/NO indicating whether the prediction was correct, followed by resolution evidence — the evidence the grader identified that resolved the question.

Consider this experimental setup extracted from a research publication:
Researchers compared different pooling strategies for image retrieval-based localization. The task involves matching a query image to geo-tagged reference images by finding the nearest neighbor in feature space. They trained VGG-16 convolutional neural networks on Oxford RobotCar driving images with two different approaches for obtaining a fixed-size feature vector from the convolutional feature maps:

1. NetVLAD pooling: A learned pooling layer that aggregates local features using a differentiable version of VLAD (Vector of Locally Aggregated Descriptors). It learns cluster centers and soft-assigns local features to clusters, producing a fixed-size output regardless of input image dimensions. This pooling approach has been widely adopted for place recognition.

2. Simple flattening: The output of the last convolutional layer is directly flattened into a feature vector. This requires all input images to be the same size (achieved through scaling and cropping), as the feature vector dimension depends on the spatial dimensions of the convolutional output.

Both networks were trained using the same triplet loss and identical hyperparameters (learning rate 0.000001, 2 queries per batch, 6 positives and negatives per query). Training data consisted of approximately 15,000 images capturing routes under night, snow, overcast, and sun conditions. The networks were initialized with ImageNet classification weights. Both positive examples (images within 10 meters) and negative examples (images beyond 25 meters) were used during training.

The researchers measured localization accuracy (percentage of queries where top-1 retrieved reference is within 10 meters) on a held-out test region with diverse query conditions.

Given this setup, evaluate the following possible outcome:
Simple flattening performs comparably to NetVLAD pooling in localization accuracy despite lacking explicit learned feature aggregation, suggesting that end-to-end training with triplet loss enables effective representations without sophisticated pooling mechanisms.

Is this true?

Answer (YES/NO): NO